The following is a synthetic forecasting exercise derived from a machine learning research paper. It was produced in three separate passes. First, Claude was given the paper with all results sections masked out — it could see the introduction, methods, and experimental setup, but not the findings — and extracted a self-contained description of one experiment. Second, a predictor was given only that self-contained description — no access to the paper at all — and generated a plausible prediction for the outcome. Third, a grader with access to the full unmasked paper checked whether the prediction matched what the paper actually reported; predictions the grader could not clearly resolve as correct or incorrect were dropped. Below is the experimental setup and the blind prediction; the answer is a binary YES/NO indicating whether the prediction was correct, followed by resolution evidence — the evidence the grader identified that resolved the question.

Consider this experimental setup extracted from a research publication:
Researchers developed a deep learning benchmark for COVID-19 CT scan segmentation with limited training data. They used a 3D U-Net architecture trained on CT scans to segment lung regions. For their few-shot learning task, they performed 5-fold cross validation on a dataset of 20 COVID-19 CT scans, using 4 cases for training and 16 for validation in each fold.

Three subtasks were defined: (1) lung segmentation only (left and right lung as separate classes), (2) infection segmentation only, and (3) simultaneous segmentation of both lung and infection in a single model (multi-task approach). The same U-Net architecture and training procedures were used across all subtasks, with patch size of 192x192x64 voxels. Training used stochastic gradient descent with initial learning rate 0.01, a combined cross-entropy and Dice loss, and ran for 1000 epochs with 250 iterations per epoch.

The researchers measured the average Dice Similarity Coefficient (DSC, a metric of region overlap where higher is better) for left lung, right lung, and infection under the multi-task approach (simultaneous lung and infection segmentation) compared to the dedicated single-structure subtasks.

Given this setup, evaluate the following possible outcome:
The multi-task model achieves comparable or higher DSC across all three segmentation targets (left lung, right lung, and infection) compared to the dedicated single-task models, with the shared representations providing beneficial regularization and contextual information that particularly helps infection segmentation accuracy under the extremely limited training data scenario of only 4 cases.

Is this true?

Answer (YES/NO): NO